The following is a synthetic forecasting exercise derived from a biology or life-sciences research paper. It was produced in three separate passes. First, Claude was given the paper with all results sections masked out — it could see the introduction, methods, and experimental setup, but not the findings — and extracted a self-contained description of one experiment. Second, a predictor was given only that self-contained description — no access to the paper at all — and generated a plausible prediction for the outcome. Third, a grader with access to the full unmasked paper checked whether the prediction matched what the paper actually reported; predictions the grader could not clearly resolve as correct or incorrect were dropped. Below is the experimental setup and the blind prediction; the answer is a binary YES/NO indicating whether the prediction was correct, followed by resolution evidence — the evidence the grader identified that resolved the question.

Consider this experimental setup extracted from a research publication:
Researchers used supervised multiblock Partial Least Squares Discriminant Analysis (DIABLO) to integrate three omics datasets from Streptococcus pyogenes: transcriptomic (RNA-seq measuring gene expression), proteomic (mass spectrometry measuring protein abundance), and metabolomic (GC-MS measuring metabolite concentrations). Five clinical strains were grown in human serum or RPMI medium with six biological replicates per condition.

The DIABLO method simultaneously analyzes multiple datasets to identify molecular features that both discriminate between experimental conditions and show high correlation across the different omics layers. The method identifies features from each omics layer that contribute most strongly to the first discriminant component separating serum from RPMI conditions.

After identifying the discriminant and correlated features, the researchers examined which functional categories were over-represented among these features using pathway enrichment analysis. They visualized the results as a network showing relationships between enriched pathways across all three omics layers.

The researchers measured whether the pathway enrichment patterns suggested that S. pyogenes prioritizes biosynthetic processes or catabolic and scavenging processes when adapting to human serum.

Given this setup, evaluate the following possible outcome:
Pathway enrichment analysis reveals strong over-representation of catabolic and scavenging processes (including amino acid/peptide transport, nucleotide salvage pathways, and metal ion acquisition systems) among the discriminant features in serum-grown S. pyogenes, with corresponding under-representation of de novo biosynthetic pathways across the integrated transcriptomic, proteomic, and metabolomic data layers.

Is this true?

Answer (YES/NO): NO